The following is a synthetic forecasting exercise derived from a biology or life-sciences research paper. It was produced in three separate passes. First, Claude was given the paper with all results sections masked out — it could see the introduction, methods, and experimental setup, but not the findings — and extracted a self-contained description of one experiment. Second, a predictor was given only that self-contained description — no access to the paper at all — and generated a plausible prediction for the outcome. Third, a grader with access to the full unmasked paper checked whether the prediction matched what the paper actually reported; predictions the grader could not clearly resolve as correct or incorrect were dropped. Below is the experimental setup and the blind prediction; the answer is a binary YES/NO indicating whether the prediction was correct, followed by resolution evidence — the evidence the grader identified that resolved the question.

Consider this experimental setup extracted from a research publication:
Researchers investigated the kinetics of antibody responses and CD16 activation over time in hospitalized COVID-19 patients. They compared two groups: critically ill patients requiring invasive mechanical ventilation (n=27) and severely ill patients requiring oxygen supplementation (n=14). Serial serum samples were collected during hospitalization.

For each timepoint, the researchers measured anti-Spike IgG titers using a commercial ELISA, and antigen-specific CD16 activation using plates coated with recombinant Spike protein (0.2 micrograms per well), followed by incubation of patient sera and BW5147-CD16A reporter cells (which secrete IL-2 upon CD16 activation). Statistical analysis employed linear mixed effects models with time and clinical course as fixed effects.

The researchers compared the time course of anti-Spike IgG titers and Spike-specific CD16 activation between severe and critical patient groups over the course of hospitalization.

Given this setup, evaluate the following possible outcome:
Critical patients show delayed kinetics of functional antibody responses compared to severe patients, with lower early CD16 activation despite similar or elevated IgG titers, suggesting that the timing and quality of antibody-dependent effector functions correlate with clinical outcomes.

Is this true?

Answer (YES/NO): NO